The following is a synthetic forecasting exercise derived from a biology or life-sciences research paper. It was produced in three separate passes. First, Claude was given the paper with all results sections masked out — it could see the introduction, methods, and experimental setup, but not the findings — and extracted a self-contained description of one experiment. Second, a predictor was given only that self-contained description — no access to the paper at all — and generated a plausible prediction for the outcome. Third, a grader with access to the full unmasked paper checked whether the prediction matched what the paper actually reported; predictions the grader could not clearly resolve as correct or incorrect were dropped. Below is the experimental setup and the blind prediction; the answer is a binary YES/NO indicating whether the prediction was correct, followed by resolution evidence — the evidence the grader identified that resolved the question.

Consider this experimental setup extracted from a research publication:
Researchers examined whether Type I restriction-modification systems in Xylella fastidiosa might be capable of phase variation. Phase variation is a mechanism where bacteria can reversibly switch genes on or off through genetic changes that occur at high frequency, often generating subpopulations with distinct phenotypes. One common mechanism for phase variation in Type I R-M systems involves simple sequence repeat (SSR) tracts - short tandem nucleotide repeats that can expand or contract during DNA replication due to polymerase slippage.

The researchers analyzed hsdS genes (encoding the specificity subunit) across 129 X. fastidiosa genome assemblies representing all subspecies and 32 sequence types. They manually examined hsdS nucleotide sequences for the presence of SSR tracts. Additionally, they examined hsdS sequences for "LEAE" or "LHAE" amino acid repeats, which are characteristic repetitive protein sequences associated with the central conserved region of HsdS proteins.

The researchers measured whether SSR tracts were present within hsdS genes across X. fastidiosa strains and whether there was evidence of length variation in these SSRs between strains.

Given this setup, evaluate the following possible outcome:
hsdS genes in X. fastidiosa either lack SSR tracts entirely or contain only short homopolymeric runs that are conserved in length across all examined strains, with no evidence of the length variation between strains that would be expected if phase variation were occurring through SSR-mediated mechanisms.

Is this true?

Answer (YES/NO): NO